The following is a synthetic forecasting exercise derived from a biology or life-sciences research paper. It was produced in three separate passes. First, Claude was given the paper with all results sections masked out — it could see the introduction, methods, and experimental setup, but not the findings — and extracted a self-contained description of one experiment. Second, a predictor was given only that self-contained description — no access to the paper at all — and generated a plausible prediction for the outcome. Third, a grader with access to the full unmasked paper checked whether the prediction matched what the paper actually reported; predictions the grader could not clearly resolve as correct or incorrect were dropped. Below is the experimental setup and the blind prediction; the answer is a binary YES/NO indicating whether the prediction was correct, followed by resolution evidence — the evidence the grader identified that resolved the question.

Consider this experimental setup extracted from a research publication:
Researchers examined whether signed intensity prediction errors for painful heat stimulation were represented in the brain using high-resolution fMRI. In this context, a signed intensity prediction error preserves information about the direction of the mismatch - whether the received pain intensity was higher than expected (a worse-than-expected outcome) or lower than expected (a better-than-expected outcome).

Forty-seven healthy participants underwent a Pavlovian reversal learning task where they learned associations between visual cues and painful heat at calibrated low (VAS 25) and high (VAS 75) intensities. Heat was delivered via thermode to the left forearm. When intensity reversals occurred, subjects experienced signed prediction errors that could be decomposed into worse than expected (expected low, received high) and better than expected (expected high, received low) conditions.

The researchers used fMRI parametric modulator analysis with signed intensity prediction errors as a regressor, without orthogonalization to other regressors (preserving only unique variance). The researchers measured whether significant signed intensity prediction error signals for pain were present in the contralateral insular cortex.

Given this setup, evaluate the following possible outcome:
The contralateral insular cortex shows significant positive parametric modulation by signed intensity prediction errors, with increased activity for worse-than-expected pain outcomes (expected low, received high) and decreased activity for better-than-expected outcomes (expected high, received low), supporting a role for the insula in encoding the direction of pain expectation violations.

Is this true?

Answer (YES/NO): YES